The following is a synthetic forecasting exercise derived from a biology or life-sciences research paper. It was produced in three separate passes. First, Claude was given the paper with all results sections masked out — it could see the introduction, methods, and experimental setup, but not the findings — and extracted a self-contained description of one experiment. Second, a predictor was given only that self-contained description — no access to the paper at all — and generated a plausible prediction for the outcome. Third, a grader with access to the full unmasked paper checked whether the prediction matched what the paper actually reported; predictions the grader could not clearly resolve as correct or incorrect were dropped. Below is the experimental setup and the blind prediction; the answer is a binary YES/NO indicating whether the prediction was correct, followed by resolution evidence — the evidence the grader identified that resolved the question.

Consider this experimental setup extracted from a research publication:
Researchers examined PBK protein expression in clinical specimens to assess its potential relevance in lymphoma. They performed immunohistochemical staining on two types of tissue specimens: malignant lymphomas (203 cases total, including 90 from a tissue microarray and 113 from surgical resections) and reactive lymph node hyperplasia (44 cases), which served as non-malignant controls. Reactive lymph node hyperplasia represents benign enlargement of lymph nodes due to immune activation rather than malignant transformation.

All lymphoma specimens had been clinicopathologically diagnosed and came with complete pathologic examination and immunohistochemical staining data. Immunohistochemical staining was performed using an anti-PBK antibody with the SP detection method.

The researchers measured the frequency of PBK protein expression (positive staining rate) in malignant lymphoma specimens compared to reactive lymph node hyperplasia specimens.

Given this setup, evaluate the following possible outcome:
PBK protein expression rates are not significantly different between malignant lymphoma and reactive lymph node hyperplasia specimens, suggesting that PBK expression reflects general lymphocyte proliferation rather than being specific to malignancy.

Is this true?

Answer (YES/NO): NO